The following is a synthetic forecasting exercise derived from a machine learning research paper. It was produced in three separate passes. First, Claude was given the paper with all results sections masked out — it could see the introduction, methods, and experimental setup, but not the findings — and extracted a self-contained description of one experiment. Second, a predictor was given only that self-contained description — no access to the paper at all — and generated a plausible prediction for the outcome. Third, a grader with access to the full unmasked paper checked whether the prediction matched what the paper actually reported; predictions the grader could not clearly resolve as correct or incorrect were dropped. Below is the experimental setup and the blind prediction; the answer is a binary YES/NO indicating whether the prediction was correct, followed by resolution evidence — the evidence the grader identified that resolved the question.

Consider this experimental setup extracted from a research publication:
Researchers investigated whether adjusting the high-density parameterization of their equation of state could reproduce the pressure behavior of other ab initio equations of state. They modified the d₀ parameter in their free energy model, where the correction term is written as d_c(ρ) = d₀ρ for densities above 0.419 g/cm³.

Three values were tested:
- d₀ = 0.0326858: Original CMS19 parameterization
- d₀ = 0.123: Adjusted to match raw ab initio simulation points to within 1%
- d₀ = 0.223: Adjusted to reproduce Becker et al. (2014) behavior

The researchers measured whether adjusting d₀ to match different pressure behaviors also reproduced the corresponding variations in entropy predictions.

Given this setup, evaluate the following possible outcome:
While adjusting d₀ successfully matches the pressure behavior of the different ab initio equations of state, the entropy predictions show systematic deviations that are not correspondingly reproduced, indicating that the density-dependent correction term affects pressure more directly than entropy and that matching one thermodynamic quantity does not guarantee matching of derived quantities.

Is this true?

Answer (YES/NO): NO